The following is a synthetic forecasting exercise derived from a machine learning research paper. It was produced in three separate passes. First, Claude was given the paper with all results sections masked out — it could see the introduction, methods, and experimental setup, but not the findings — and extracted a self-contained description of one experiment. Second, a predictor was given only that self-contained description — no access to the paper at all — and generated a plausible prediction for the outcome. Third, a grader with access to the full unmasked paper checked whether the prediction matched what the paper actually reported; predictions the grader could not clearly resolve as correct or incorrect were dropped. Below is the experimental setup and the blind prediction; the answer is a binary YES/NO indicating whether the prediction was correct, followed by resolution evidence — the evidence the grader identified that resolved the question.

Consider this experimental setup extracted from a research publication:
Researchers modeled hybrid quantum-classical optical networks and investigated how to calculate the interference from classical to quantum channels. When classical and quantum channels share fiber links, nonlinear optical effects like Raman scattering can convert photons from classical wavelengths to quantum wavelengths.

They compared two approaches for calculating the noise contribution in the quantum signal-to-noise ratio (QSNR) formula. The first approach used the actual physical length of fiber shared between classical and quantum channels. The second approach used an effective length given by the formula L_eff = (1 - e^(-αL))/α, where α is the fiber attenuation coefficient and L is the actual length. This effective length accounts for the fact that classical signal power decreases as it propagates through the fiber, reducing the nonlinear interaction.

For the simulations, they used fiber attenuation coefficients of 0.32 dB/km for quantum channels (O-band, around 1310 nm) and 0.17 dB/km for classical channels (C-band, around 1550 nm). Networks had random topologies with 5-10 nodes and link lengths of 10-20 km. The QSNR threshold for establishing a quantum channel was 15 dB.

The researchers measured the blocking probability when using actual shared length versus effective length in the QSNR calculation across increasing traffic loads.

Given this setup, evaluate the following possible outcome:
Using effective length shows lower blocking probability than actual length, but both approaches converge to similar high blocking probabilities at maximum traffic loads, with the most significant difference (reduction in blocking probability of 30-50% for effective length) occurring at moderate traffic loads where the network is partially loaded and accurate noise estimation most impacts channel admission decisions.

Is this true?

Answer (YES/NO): NO